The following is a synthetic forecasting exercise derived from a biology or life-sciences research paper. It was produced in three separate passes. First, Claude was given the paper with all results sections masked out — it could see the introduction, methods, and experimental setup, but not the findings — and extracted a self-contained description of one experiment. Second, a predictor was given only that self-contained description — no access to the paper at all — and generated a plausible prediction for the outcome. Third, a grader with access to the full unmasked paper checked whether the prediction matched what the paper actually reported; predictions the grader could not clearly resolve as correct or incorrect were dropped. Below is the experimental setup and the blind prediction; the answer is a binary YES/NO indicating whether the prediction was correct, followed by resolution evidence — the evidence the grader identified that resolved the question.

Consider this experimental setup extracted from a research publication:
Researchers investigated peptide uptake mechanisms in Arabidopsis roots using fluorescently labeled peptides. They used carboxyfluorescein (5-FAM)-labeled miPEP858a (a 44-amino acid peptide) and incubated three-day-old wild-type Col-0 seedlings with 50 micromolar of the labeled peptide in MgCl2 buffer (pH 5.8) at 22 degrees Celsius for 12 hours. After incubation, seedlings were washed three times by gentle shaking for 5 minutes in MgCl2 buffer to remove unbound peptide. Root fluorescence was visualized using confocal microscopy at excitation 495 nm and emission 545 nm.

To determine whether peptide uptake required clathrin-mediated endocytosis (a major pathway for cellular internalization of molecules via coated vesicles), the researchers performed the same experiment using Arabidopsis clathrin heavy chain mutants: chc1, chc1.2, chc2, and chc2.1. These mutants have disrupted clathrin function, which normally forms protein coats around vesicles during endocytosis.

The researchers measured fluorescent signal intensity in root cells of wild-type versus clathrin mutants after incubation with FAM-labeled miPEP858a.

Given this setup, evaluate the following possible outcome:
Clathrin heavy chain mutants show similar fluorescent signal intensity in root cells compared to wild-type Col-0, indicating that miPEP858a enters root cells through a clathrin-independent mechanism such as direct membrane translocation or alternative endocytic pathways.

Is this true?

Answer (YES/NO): NO